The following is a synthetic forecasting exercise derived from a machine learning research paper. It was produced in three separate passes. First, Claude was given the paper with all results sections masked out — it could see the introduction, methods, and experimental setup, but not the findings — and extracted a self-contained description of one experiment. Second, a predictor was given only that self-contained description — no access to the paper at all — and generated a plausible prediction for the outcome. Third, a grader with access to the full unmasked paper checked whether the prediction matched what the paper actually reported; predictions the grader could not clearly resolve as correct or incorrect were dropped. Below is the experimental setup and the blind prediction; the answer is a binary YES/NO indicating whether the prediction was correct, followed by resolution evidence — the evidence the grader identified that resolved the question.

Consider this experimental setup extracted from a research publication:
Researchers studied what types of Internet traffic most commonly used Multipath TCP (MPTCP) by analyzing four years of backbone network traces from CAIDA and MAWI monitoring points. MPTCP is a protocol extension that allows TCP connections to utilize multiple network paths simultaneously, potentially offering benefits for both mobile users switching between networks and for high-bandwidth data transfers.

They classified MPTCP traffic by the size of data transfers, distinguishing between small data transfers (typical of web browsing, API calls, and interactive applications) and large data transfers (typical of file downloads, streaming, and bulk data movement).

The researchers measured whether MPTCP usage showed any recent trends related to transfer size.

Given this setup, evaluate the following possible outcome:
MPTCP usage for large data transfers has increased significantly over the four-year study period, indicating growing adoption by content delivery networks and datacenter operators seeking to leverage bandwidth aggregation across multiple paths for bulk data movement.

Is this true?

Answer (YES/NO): NO